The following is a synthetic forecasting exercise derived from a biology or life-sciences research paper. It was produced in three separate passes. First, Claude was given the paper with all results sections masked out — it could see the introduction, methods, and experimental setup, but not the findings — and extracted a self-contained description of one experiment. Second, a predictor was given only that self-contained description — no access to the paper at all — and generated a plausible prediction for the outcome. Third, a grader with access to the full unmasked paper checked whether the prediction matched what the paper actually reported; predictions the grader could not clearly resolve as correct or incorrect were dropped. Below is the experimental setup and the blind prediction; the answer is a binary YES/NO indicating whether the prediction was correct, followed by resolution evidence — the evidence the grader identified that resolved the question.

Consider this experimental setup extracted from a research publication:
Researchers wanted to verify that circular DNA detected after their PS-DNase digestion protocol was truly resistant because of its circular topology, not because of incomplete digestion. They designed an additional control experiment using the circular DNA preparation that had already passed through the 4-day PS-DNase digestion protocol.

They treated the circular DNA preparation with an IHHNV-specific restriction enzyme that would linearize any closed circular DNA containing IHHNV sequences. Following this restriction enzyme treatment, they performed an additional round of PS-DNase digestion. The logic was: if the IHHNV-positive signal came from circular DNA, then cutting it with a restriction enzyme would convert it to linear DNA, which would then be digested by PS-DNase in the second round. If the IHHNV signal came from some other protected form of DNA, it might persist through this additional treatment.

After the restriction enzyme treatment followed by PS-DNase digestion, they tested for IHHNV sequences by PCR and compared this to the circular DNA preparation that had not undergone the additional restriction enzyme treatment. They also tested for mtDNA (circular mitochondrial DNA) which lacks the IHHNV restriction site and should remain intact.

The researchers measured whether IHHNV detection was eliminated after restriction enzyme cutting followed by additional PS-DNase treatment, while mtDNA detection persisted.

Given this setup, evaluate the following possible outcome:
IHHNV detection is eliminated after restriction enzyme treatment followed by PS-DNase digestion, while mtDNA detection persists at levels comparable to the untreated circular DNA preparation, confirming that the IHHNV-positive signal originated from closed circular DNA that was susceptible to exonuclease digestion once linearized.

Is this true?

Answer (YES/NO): YES